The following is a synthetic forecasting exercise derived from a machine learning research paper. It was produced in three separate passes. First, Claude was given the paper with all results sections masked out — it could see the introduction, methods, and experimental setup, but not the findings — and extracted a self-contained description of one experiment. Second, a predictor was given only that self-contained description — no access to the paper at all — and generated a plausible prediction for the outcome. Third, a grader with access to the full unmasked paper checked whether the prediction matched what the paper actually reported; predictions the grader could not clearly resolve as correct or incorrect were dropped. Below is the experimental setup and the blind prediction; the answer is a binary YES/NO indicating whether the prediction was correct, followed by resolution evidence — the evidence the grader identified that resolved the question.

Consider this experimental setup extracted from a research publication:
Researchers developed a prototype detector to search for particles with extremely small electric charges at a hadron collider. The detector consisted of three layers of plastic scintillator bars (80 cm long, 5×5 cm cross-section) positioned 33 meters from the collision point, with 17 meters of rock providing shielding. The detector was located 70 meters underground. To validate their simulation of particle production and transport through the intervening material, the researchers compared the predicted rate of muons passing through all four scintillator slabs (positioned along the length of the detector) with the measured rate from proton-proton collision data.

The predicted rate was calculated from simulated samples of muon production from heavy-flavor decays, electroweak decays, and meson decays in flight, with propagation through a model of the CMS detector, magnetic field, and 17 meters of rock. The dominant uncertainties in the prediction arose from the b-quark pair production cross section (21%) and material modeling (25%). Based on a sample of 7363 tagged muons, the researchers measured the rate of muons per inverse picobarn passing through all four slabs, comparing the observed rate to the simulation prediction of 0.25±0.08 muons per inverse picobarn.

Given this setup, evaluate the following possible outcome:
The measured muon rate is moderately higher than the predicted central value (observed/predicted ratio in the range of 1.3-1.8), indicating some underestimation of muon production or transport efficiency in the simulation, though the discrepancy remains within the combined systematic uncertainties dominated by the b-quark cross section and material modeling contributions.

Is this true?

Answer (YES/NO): NO